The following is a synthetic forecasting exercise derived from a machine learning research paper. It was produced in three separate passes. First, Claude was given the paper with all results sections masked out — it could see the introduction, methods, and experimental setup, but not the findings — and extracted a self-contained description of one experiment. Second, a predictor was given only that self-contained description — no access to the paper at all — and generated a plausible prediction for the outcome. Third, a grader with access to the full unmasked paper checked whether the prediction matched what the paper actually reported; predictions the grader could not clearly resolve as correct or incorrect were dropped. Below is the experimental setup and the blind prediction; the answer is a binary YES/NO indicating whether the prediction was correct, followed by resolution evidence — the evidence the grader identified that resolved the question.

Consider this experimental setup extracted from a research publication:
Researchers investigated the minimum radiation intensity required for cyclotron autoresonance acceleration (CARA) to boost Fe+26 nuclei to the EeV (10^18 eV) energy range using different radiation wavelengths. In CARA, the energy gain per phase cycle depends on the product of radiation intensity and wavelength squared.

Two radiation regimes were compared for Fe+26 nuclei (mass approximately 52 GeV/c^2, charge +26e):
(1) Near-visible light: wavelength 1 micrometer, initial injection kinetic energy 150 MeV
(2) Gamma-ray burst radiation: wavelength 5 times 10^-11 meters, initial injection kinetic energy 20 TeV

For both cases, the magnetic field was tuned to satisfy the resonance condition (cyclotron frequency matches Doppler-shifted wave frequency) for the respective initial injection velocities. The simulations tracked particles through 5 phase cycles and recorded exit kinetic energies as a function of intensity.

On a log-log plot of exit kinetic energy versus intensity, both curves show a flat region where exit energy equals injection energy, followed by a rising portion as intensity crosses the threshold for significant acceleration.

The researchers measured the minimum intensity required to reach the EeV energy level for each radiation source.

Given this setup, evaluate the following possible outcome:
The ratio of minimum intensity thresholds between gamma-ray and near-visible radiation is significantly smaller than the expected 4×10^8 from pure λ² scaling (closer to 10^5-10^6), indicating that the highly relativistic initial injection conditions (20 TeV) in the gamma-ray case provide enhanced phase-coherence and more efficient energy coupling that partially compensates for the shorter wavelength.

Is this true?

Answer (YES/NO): NO